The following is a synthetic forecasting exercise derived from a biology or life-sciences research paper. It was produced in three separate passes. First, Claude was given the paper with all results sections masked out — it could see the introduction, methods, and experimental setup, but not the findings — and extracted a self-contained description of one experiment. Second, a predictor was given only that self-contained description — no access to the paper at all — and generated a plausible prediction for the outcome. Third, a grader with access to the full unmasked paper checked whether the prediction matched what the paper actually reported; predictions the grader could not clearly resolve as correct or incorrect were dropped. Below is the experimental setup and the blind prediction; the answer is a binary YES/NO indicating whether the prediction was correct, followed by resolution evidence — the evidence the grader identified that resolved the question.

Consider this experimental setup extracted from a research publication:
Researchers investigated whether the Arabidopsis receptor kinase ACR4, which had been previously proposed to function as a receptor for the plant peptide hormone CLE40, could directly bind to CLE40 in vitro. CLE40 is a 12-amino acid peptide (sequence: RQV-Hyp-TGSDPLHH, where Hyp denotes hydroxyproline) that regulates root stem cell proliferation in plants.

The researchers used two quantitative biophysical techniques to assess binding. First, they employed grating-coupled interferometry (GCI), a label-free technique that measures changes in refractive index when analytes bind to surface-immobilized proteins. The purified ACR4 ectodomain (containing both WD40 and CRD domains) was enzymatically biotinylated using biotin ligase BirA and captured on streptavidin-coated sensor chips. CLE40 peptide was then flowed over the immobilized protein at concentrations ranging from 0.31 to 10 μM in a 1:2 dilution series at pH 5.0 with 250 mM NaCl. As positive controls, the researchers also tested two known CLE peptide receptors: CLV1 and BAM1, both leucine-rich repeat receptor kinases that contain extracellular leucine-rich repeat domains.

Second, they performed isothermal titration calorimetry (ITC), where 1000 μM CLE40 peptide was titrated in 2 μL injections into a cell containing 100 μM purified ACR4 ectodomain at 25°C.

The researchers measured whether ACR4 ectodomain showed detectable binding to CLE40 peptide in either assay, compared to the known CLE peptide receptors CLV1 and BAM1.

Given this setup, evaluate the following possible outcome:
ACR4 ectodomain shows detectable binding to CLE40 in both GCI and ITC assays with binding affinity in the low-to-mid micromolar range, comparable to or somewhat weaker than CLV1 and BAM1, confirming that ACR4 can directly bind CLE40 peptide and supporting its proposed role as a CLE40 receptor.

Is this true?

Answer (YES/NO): NO